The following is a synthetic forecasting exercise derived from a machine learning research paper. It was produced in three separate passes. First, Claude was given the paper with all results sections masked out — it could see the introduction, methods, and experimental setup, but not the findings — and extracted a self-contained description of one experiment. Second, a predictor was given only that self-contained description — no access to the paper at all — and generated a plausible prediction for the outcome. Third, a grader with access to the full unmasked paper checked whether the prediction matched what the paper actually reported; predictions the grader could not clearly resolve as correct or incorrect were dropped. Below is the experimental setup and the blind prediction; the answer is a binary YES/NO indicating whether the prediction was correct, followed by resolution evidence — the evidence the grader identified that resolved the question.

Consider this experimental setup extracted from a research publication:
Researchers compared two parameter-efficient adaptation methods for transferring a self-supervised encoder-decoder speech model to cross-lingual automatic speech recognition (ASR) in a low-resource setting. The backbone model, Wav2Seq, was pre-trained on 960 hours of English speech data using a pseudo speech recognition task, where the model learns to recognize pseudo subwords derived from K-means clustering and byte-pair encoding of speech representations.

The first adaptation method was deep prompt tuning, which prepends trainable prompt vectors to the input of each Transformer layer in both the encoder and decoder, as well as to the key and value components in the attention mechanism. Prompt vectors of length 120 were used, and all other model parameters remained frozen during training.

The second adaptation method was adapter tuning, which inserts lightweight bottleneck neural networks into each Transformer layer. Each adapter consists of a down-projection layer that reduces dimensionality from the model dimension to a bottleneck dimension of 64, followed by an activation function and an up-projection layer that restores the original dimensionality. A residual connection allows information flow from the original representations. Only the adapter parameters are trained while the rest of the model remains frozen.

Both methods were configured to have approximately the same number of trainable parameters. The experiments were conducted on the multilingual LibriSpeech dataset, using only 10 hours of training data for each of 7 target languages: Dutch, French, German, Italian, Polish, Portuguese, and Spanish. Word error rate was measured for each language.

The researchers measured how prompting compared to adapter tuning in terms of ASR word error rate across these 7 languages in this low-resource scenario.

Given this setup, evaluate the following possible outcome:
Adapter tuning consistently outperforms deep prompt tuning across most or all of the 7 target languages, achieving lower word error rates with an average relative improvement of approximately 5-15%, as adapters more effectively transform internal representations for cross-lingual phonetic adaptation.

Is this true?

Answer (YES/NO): NO